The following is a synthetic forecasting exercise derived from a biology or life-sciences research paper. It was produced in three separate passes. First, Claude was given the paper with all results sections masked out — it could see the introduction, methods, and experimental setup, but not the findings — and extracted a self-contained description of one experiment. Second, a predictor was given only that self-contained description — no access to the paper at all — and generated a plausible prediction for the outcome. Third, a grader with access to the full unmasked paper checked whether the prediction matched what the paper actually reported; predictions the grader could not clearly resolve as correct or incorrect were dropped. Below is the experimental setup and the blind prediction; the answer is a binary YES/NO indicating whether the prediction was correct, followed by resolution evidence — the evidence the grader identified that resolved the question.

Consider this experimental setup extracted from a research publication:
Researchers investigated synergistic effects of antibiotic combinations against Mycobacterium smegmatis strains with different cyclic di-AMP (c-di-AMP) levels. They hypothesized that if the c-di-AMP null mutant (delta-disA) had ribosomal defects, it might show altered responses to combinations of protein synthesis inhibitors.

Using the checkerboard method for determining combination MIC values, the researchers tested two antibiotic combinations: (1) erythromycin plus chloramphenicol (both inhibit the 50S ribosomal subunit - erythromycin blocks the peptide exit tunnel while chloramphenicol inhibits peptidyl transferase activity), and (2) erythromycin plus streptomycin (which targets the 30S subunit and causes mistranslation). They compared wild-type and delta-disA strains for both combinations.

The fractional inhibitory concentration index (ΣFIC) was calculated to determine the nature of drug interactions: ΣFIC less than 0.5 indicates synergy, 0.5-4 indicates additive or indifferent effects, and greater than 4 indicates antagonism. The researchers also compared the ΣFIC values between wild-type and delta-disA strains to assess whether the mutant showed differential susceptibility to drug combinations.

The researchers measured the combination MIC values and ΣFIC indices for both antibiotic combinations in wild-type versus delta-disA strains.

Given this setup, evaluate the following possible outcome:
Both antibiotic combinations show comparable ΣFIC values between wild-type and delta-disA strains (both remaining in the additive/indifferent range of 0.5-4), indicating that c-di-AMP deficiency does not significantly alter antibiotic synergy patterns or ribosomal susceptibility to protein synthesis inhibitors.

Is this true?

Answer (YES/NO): NO